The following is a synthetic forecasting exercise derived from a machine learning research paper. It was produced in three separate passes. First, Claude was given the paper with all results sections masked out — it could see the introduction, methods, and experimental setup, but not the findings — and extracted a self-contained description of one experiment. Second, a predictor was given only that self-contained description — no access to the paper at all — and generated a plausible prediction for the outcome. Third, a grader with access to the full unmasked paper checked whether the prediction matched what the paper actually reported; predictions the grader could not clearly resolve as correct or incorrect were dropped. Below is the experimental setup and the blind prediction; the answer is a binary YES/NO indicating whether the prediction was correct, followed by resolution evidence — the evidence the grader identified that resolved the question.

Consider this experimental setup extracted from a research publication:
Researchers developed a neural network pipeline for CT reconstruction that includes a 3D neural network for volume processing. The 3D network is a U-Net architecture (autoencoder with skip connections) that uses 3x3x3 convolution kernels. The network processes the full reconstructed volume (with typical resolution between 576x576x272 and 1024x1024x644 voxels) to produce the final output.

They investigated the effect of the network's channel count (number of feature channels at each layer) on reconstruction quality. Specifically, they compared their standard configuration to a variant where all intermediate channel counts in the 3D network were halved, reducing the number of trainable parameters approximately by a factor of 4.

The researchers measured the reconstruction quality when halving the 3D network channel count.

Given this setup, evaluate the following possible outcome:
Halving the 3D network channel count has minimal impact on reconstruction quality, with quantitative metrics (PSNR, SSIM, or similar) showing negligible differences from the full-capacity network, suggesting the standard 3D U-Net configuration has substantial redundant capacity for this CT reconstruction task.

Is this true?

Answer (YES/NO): NO